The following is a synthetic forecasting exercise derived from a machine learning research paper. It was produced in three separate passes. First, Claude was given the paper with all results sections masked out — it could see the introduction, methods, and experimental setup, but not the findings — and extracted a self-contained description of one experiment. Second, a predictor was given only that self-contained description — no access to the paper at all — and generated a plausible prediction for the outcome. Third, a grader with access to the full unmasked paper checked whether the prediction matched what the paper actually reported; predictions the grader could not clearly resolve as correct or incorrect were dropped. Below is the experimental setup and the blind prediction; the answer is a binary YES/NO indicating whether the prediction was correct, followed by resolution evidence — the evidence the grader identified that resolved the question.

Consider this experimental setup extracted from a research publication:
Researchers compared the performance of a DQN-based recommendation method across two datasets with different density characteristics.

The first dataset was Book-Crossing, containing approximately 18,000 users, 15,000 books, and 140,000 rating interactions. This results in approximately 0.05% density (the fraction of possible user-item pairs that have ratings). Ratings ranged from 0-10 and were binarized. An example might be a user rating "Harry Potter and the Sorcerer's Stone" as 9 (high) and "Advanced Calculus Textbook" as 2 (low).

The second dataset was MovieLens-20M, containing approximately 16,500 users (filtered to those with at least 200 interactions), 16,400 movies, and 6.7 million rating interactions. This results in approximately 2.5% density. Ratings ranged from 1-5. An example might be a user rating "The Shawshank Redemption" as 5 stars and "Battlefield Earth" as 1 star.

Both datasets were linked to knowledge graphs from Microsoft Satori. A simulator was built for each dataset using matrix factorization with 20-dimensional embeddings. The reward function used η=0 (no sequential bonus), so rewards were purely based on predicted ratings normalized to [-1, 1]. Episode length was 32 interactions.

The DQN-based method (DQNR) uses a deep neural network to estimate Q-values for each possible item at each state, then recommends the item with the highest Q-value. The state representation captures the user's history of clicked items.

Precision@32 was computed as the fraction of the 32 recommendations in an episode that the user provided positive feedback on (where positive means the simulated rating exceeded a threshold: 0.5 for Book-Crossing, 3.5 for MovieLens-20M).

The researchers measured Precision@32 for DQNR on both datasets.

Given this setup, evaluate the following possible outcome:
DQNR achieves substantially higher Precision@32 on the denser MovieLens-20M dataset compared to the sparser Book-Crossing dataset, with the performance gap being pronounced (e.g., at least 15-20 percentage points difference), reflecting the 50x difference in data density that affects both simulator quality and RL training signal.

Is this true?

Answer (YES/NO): NO